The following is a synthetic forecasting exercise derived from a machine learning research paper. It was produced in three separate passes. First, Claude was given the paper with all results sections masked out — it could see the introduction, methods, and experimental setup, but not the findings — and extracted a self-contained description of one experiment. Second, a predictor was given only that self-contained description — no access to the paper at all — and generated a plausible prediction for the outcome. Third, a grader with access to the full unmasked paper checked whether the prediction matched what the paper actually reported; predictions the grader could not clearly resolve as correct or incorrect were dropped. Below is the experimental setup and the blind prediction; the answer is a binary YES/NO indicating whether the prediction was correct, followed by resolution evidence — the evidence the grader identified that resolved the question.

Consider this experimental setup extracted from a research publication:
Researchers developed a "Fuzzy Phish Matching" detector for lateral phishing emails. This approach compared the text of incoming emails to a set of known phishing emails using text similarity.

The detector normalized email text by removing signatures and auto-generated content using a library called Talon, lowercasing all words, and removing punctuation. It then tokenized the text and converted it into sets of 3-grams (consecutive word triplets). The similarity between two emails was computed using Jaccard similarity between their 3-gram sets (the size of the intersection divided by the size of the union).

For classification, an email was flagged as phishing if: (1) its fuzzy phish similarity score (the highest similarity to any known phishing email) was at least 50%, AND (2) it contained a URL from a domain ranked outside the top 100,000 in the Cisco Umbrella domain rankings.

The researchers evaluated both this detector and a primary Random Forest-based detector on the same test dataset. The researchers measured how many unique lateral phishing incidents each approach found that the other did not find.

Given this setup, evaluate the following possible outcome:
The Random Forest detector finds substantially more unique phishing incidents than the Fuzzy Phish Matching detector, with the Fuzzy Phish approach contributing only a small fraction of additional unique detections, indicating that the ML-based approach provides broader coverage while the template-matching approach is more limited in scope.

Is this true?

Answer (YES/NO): YES